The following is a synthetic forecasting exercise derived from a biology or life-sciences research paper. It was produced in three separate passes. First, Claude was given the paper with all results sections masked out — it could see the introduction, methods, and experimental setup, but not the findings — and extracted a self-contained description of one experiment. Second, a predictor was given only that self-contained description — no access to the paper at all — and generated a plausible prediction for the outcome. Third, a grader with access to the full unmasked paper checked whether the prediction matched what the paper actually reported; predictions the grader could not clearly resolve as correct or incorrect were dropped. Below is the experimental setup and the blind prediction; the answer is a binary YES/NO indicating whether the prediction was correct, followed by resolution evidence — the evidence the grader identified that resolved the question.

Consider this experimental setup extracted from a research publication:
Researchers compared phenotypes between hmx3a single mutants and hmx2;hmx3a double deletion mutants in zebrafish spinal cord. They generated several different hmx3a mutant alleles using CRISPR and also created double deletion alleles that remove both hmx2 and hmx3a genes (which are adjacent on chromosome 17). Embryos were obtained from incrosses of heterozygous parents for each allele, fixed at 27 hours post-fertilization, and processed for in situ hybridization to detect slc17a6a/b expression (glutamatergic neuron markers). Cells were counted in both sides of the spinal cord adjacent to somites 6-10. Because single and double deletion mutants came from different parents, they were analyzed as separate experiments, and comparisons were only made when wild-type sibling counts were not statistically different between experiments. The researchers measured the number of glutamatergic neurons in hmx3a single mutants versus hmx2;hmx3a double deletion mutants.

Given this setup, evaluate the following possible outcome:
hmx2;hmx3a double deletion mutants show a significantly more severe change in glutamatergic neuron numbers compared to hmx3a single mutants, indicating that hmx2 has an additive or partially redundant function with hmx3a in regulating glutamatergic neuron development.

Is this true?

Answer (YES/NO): NO